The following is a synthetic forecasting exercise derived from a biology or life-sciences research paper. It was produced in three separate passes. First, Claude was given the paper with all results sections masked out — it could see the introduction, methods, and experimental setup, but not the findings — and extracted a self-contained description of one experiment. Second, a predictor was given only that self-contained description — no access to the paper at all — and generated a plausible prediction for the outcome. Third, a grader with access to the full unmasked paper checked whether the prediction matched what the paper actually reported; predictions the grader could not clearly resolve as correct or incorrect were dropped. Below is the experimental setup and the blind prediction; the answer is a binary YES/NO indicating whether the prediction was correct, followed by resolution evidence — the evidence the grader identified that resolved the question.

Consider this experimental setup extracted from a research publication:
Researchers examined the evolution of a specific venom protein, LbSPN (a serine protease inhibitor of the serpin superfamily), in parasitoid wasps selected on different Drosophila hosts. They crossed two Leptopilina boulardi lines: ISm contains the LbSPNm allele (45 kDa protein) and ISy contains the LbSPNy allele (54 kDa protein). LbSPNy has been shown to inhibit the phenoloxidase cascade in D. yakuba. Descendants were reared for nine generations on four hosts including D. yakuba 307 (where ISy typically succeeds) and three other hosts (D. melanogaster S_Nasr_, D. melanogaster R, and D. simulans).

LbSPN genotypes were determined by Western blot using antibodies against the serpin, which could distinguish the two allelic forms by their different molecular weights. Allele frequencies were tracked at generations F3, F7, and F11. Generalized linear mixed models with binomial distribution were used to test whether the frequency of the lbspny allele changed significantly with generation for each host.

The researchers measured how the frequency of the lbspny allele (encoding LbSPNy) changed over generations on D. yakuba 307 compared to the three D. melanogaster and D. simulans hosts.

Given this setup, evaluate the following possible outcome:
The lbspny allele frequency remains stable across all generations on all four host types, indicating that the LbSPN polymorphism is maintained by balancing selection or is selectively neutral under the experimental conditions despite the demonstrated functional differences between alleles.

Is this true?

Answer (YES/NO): NO